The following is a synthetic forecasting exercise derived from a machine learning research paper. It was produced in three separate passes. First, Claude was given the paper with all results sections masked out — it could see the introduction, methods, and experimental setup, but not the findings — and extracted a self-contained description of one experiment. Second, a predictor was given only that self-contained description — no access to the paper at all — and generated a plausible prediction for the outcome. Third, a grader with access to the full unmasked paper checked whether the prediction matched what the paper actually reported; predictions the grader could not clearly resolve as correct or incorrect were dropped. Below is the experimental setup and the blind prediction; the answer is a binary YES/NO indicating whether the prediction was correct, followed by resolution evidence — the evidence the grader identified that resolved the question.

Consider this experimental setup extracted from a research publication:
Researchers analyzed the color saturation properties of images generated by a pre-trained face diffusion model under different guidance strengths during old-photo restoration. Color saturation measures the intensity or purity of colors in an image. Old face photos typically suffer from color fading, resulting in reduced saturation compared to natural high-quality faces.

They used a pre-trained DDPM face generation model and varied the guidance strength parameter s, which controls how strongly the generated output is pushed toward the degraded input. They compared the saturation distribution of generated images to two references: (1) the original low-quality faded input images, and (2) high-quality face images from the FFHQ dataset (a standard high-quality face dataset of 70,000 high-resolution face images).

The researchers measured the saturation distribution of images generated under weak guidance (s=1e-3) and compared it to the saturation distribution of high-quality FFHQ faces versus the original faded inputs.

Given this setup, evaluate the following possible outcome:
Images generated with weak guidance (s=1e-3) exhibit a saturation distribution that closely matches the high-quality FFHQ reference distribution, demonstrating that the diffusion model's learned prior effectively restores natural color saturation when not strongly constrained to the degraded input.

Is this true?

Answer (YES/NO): YES